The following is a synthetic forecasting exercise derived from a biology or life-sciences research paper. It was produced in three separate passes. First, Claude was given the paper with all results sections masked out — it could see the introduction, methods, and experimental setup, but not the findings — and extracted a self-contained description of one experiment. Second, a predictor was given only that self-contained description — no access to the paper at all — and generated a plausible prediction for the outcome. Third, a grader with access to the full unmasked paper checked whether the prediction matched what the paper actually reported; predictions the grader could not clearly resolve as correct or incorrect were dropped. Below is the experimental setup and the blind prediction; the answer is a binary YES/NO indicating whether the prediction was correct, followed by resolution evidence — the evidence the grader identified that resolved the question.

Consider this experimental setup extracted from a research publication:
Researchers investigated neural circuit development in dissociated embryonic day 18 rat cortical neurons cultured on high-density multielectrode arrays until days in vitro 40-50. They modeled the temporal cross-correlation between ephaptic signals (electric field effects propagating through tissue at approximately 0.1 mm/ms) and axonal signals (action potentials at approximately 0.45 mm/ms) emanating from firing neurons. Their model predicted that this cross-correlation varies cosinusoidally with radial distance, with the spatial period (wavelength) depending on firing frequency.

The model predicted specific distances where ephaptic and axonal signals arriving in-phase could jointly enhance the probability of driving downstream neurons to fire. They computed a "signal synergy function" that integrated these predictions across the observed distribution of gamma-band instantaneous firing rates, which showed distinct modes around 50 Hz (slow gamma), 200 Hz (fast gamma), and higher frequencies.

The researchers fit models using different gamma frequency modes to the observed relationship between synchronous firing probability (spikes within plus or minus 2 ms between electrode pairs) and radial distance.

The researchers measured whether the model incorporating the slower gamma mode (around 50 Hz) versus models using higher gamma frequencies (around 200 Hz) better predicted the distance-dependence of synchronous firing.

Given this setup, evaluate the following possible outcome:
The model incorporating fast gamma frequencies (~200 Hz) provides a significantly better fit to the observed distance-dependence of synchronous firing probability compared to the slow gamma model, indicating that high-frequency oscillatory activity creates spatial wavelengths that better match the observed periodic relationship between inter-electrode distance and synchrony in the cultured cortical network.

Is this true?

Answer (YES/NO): NO